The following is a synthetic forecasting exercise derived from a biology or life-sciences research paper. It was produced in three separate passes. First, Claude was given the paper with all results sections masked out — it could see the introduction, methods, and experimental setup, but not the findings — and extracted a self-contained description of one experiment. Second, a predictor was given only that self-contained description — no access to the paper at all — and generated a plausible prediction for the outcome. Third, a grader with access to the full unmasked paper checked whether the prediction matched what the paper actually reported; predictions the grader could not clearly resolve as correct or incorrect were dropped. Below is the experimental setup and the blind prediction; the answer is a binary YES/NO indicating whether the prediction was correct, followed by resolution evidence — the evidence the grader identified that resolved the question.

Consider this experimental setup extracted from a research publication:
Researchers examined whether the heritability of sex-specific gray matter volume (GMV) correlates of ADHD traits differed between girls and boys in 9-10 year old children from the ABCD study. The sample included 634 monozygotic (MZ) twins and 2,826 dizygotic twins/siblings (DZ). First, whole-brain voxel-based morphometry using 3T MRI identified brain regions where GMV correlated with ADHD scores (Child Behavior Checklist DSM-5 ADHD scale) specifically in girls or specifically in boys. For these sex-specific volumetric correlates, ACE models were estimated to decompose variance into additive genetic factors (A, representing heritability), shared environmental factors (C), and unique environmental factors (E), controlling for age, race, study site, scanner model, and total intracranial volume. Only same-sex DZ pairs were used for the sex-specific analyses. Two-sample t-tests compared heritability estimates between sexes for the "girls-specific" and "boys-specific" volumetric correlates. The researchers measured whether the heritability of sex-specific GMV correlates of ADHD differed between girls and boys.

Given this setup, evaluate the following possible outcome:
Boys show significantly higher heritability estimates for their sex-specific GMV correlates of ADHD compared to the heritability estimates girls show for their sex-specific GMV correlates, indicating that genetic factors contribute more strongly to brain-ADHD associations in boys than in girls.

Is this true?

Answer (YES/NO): NO